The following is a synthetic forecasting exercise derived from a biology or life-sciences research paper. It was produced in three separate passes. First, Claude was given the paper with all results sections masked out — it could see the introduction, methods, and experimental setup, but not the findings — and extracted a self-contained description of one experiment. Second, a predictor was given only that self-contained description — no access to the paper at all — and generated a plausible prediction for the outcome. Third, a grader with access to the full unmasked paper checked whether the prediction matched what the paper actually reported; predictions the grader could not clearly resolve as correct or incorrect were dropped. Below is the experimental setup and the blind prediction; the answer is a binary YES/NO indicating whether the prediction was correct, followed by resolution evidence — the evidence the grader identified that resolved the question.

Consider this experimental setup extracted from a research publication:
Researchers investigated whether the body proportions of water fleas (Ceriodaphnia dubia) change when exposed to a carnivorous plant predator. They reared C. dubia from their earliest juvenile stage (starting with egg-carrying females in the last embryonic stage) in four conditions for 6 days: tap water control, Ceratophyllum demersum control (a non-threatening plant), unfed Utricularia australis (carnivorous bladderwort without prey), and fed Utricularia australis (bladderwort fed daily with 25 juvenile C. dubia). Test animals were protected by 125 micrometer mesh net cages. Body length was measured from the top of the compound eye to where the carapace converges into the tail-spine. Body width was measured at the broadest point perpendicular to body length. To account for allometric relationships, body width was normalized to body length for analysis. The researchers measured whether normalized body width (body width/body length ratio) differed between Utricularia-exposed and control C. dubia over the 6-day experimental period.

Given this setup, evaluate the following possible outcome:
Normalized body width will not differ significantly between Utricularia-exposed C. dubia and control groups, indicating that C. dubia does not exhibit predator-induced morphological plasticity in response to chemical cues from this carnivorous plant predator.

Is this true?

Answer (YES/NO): NO